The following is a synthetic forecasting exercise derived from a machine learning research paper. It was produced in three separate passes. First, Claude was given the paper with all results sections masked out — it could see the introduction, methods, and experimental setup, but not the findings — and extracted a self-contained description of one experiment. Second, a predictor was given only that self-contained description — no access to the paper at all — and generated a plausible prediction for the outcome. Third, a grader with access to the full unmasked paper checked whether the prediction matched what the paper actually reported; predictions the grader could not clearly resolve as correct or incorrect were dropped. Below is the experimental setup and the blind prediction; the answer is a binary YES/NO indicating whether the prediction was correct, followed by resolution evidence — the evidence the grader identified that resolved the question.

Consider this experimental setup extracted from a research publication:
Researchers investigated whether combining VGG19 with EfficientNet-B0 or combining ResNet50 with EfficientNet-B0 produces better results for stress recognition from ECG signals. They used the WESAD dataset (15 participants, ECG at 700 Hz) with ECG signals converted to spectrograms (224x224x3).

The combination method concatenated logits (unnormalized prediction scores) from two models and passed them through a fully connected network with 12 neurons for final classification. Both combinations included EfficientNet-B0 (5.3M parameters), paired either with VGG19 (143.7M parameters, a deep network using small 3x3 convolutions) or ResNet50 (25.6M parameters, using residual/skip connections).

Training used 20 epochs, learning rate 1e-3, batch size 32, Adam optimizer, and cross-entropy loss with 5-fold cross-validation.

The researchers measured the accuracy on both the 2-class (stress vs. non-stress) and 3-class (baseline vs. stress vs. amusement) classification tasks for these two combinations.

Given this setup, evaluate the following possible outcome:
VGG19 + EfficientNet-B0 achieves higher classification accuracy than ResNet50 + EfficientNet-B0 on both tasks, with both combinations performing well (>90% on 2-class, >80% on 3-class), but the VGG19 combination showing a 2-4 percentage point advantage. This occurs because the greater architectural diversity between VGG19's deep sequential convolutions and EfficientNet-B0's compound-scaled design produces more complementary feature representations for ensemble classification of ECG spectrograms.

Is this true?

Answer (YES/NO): NO